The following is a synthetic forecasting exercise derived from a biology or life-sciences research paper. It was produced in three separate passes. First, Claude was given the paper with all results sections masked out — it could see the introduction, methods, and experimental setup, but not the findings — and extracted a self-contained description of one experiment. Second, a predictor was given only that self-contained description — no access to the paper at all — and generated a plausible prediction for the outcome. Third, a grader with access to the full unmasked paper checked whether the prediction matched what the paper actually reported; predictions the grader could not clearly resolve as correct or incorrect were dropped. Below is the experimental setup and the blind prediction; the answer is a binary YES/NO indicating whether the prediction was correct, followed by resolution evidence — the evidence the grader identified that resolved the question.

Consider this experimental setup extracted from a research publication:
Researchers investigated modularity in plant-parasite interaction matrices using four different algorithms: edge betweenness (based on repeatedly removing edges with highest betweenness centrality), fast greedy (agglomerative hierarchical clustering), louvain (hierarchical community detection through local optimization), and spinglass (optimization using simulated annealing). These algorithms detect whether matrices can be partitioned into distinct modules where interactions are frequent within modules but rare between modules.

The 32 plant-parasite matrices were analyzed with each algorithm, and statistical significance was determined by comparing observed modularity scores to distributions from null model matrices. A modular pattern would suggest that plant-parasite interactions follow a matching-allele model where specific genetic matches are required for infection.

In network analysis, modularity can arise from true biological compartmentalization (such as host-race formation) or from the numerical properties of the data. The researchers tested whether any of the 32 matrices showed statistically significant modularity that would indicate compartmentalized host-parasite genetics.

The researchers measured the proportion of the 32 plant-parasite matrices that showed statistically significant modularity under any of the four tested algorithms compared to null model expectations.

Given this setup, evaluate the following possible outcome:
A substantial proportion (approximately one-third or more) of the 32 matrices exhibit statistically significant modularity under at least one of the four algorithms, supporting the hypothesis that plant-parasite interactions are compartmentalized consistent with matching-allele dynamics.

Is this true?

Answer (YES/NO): NO